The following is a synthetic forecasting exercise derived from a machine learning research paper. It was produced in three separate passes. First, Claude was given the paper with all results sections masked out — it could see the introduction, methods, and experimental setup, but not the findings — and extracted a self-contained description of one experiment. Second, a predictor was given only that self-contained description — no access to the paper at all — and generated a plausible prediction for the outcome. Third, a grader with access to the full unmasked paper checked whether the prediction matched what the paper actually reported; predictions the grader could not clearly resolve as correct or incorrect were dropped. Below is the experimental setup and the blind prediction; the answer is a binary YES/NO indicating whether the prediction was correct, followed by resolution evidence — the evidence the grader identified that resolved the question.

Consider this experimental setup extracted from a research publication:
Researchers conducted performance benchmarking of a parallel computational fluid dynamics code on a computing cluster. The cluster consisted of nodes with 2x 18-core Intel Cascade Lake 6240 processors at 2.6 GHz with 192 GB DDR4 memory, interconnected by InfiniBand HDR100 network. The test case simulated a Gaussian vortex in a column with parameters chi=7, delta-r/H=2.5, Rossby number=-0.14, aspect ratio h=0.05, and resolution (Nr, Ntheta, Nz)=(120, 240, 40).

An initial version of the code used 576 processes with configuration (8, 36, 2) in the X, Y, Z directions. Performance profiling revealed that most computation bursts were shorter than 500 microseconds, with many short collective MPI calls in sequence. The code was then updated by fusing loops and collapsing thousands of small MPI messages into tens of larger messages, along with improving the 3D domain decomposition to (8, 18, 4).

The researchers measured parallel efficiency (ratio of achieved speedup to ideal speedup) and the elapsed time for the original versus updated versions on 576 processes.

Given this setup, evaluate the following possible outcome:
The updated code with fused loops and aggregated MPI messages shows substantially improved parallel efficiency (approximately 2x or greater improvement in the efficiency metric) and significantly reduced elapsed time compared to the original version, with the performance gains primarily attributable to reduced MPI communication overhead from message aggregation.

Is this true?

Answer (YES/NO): YES